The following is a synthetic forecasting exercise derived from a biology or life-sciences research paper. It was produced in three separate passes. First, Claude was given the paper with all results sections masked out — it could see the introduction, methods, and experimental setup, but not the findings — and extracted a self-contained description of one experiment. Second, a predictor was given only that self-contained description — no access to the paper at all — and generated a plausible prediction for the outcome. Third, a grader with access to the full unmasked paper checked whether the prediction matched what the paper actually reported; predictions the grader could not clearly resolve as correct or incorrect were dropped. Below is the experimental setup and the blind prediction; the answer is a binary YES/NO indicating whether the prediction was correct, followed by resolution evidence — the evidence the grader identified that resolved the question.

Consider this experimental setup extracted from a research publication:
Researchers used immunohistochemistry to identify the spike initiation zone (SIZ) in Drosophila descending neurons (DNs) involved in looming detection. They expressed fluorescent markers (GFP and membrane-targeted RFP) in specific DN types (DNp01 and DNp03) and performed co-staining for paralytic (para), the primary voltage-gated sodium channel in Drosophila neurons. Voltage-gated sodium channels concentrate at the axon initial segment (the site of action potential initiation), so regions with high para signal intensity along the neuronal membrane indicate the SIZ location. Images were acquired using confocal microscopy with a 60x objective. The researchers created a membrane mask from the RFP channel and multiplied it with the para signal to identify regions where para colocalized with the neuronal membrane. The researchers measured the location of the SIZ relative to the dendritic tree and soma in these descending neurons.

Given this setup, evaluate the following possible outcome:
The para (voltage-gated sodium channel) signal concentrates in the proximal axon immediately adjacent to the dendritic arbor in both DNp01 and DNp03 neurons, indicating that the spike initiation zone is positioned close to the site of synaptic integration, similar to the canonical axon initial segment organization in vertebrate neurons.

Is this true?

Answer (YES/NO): NO